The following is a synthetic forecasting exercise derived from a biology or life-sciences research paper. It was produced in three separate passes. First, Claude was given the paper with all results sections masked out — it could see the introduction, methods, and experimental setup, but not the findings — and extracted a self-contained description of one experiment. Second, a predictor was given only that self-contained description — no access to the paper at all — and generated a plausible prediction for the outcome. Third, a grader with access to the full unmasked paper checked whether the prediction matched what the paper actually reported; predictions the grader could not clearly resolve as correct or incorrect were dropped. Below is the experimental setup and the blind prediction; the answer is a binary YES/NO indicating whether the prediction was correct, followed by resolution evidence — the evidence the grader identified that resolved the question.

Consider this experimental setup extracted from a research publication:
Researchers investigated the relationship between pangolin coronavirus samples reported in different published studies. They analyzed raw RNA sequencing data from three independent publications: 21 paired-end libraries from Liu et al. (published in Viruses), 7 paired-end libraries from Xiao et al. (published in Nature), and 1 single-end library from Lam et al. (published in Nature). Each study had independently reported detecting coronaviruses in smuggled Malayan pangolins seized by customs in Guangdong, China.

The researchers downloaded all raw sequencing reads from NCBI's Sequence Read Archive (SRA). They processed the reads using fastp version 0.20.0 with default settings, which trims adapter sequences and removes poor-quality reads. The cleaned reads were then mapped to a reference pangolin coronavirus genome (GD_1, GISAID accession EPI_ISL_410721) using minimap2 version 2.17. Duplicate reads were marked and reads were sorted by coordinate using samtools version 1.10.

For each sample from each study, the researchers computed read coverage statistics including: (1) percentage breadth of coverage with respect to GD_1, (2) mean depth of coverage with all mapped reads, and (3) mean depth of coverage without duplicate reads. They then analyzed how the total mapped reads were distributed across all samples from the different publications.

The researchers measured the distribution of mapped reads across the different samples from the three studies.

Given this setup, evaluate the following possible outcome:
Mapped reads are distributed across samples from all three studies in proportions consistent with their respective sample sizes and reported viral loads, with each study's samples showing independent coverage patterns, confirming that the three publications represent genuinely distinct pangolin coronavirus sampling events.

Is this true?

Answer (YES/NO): NO